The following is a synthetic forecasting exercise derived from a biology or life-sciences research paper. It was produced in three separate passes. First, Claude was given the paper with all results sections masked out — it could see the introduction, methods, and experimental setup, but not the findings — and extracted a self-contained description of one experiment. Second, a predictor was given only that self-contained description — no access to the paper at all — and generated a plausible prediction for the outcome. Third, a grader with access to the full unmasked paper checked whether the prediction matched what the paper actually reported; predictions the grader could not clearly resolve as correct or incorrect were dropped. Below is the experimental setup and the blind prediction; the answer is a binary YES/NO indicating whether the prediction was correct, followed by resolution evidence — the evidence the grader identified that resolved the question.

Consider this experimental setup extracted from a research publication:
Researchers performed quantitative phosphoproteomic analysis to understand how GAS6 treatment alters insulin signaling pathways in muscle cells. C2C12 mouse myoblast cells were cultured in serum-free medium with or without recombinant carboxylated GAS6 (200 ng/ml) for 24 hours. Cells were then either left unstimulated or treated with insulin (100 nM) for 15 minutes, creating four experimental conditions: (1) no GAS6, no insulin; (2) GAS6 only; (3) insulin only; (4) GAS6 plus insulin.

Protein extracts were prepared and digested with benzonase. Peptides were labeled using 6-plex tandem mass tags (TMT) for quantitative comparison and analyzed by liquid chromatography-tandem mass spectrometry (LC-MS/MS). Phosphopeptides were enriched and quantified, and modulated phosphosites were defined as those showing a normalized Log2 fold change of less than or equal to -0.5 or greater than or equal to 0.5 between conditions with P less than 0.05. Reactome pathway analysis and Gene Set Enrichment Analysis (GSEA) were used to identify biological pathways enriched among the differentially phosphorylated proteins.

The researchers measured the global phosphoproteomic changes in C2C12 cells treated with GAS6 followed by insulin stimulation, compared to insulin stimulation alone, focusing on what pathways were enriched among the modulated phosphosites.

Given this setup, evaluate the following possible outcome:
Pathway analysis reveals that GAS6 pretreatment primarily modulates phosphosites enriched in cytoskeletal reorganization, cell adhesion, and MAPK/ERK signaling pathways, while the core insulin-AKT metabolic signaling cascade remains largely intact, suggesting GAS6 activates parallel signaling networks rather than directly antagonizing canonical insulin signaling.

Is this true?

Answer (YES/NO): NO